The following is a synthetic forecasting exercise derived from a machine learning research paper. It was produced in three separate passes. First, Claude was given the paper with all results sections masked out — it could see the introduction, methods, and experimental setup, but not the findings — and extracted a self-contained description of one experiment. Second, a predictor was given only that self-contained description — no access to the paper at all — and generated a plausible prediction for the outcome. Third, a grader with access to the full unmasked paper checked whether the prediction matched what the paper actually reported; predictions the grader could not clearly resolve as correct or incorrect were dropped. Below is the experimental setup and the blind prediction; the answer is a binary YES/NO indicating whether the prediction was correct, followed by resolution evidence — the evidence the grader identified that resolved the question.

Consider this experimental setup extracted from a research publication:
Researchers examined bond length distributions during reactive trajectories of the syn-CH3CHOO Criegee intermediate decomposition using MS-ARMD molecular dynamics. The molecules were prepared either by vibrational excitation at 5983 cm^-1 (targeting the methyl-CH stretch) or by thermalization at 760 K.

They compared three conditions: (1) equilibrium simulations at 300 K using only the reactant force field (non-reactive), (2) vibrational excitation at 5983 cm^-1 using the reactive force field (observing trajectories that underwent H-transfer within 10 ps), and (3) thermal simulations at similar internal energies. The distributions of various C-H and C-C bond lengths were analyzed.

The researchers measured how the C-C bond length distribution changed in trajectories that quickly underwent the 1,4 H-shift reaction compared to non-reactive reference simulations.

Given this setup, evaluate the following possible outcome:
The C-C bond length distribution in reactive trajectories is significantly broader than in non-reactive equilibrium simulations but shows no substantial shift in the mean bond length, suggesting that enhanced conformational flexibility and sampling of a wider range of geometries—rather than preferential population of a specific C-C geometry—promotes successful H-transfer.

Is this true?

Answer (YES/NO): NO